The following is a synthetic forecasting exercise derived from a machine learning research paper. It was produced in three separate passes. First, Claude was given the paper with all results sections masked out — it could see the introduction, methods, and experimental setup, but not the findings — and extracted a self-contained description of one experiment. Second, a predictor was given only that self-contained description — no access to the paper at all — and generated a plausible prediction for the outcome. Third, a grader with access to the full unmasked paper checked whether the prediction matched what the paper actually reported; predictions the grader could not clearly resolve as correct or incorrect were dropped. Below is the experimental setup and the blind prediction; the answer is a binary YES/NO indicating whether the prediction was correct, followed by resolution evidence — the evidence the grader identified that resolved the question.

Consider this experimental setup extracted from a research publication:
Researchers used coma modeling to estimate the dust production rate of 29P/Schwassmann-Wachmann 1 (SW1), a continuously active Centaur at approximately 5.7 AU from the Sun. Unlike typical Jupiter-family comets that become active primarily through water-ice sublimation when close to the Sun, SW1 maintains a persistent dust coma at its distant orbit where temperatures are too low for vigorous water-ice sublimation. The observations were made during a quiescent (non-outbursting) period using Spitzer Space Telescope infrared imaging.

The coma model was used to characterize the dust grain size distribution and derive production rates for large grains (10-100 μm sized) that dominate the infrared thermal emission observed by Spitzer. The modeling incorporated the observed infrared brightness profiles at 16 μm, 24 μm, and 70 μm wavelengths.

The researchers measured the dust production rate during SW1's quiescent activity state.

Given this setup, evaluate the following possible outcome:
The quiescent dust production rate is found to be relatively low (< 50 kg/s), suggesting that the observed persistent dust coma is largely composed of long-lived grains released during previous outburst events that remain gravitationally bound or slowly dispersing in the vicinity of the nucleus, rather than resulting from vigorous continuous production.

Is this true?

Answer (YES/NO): NO